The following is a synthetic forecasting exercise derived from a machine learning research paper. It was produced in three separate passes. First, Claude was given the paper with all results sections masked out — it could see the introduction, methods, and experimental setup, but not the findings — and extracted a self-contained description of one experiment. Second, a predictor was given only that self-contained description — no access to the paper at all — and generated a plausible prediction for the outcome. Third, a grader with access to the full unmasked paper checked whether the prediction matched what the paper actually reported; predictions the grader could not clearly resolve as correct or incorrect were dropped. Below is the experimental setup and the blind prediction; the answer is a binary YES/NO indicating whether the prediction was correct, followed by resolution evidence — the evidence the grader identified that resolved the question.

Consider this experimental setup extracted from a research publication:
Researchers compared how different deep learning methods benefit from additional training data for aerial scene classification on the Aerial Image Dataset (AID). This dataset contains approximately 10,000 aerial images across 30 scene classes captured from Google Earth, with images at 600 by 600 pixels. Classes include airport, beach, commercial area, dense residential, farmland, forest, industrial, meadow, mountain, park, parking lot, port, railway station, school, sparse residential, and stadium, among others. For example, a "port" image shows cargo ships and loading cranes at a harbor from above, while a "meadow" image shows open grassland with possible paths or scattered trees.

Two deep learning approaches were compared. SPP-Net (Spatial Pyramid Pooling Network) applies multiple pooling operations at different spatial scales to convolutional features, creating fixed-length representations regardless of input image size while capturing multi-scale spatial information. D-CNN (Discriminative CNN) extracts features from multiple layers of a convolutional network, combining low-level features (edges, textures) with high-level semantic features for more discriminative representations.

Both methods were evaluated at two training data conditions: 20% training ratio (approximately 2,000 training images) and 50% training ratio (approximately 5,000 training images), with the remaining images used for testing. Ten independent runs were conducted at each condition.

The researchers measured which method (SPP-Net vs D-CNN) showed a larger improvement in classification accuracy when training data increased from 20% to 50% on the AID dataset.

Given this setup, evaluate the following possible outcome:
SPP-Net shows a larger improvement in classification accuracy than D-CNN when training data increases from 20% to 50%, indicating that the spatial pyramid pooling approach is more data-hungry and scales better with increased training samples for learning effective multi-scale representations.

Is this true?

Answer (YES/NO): NO